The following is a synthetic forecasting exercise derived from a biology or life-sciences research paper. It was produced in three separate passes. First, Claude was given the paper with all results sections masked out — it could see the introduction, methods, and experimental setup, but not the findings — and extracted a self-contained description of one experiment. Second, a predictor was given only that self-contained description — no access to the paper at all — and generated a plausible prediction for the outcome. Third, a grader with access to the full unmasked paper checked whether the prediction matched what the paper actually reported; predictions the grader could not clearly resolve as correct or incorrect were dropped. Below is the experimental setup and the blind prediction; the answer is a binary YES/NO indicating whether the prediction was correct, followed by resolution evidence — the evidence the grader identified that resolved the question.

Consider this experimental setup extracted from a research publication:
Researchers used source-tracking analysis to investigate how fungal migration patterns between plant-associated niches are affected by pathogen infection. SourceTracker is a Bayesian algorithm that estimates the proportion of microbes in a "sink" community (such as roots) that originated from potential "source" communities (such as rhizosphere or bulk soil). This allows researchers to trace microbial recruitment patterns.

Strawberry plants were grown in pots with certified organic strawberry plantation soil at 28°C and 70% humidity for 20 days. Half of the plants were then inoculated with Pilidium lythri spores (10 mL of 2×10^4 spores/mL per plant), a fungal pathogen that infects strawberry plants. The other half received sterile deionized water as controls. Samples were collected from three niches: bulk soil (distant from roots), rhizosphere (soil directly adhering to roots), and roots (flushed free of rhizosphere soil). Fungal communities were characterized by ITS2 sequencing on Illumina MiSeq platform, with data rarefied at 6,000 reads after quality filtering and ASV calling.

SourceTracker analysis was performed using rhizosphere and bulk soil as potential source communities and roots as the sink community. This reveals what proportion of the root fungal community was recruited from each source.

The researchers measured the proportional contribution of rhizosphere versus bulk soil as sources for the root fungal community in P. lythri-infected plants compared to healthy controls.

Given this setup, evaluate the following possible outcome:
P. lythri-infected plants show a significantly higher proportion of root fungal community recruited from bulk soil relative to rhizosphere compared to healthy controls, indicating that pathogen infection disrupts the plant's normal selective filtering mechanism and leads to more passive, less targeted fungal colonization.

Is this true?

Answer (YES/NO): NO